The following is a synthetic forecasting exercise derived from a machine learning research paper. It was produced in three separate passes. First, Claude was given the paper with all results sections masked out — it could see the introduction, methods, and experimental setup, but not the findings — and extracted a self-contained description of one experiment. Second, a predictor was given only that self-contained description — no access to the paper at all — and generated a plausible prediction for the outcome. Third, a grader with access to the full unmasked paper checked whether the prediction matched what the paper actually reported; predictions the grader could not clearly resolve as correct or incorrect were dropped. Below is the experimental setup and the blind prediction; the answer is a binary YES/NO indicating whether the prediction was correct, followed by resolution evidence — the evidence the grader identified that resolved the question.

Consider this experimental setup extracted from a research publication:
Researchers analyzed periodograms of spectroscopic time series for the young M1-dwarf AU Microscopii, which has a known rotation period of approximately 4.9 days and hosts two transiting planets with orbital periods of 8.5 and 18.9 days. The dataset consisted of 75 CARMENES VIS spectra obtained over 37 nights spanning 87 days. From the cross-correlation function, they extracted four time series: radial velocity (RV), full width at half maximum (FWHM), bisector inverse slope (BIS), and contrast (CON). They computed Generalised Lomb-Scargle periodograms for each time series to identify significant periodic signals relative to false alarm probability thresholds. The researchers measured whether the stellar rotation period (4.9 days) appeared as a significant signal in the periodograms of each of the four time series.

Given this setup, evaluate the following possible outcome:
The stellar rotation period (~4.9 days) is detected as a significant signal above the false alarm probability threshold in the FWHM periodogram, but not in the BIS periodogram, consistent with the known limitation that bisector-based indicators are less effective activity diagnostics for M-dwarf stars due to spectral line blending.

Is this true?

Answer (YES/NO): NO